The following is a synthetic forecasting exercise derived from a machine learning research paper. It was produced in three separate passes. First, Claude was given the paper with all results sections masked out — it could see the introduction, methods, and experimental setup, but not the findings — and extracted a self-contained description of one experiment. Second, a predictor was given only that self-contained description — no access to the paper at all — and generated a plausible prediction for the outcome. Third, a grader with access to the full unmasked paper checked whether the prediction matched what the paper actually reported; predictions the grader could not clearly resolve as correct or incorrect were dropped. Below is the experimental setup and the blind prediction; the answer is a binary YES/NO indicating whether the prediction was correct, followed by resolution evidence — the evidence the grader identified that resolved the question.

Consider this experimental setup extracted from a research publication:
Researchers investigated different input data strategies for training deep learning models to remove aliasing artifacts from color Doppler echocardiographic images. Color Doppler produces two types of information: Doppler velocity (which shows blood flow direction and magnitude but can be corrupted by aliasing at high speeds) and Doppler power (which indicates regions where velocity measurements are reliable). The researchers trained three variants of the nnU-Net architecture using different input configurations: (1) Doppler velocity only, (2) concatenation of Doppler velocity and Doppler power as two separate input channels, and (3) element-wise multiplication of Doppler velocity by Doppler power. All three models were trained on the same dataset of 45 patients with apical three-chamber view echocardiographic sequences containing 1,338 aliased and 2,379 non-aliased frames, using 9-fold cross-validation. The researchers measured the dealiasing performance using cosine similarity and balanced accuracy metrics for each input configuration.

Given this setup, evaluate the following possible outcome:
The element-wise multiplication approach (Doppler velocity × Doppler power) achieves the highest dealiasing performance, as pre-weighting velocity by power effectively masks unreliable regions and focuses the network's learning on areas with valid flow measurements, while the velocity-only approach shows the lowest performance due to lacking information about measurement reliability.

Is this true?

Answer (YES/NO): NO